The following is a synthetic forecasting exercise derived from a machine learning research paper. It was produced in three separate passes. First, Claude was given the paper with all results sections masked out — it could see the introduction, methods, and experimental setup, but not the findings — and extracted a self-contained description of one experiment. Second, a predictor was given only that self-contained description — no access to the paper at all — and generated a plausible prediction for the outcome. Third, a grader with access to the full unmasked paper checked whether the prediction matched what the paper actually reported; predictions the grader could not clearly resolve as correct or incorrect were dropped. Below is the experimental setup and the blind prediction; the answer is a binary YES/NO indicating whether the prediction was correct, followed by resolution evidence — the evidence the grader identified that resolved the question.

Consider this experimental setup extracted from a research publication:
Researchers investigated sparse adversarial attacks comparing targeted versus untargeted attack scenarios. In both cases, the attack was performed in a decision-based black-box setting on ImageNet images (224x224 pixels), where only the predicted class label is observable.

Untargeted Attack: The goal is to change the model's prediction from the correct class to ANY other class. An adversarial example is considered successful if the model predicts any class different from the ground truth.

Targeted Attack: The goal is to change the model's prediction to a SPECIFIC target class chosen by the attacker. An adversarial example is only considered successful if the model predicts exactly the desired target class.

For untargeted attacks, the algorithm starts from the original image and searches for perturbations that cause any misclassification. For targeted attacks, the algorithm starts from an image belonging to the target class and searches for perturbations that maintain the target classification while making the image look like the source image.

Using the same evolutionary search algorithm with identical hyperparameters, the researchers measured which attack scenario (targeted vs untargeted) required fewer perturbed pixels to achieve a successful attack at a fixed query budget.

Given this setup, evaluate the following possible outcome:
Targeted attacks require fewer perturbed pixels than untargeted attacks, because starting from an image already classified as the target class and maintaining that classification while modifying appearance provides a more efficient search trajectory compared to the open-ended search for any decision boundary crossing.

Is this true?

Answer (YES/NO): NO